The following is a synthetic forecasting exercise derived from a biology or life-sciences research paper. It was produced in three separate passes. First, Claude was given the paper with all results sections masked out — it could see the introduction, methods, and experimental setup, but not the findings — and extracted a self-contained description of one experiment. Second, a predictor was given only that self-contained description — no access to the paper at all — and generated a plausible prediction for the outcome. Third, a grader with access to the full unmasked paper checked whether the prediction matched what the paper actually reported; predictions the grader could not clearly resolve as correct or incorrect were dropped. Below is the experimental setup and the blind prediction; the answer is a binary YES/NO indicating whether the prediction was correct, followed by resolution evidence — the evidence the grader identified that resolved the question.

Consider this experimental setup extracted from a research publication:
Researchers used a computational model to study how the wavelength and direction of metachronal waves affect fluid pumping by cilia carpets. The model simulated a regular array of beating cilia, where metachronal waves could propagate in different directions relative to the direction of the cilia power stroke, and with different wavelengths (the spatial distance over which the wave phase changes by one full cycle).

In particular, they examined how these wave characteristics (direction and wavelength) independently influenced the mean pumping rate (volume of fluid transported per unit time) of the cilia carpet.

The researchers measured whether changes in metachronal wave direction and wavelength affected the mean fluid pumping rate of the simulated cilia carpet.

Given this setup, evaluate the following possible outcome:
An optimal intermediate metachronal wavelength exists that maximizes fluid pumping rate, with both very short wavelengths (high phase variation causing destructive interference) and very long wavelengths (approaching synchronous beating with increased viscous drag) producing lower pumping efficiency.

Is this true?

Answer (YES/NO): NO